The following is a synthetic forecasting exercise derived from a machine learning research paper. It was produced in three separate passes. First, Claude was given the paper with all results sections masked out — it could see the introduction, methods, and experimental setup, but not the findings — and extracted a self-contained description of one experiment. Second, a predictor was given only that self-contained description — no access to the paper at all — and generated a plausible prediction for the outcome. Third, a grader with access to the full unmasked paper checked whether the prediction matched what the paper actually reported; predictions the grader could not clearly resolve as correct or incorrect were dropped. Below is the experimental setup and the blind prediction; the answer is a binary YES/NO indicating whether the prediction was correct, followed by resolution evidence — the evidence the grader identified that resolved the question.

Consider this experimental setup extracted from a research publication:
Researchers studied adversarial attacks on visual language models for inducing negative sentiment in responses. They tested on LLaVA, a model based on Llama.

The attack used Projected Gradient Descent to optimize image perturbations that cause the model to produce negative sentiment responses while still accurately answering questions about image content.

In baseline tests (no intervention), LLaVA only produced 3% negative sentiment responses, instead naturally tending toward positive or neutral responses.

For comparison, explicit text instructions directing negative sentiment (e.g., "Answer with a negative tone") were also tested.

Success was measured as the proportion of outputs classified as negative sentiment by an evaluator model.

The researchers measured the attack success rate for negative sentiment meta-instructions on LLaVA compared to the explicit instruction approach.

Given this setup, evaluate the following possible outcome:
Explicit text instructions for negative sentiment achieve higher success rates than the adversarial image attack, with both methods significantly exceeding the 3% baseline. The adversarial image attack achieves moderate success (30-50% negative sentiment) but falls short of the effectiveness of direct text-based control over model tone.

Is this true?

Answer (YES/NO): YES